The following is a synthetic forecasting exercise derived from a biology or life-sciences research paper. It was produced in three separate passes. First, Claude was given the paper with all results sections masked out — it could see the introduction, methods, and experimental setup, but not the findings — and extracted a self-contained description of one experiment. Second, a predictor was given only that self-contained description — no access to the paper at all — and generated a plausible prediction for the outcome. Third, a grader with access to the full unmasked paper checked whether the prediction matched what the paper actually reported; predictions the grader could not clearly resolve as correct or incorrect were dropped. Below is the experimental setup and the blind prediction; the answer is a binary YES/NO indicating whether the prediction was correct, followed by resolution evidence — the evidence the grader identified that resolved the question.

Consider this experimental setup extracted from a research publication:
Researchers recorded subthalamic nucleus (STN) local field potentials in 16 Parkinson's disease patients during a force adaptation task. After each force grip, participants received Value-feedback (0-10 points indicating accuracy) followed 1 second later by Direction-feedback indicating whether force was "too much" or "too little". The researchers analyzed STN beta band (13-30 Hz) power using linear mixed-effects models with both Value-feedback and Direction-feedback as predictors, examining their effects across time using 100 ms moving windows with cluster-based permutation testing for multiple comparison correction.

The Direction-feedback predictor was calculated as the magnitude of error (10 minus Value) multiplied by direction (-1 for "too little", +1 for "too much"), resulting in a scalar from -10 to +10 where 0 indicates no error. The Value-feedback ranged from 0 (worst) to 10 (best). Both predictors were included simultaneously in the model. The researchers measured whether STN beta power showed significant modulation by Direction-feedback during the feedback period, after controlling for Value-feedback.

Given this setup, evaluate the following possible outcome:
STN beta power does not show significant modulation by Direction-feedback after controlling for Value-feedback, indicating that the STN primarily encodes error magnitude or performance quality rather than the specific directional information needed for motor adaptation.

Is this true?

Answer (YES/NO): YES